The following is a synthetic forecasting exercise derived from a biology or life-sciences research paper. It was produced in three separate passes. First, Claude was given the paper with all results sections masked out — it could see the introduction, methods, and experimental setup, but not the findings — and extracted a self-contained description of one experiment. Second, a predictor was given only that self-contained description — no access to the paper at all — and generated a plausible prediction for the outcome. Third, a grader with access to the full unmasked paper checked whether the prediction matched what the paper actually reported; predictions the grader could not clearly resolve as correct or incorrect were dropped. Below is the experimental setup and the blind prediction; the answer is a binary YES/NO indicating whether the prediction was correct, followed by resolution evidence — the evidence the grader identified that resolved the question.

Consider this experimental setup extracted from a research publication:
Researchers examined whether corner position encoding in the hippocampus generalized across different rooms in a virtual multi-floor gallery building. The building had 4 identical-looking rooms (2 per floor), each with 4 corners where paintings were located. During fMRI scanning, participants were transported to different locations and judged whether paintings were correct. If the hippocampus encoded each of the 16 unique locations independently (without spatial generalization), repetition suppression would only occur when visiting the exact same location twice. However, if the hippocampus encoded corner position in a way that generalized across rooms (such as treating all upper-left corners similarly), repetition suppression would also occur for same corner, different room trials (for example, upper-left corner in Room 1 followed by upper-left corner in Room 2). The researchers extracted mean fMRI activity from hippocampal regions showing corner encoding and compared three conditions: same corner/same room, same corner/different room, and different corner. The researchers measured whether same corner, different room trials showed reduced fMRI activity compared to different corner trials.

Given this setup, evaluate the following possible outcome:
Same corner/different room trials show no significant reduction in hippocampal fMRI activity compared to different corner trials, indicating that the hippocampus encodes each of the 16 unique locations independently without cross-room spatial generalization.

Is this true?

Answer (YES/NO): NO